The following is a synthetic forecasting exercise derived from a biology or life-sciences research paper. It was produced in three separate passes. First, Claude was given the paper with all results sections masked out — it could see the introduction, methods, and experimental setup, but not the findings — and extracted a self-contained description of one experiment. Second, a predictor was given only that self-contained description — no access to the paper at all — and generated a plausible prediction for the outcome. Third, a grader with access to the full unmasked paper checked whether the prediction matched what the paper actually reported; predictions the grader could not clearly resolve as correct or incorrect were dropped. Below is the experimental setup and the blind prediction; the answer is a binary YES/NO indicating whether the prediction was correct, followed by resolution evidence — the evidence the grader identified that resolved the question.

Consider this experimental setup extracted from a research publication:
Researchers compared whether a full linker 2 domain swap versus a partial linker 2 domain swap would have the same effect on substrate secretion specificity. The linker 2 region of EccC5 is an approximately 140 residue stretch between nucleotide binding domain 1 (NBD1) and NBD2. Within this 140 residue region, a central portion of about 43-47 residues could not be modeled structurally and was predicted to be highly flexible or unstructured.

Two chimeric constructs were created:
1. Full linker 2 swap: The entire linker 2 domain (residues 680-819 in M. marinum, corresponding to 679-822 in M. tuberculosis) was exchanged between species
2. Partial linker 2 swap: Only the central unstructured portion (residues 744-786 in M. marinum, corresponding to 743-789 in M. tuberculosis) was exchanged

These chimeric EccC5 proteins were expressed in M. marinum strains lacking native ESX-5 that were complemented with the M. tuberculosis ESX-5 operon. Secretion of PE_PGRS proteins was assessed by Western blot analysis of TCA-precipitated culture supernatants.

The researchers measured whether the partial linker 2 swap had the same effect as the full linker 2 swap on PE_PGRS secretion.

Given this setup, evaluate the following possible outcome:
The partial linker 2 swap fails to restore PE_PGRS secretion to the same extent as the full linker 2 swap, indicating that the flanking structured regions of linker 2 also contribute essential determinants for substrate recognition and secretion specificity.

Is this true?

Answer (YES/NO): NO